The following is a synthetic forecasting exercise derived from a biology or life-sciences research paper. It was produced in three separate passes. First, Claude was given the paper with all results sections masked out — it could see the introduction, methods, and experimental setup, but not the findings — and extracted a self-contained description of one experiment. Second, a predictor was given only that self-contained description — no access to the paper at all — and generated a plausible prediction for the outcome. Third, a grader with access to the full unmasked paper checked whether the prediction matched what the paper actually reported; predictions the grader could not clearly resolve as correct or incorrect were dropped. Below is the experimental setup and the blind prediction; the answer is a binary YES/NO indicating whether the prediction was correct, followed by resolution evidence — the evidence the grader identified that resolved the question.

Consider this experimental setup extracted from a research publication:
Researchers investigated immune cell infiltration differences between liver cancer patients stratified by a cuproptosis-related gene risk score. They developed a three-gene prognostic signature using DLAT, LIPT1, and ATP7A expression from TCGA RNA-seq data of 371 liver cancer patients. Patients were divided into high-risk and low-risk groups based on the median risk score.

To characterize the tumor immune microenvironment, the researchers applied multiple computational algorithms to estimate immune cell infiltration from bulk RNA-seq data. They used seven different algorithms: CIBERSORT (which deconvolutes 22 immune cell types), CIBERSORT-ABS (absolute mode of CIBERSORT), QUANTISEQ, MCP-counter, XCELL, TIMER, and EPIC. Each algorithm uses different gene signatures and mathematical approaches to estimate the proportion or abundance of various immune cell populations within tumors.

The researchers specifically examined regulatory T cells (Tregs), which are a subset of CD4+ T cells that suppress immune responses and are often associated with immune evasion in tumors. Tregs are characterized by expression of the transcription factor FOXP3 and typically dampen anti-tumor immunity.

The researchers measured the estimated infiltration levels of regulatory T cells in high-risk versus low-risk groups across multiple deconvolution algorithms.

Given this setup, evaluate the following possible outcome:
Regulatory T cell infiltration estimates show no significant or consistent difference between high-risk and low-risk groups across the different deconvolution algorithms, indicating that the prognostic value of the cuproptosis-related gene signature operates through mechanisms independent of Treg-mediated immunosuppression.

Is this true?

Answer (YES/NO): NO